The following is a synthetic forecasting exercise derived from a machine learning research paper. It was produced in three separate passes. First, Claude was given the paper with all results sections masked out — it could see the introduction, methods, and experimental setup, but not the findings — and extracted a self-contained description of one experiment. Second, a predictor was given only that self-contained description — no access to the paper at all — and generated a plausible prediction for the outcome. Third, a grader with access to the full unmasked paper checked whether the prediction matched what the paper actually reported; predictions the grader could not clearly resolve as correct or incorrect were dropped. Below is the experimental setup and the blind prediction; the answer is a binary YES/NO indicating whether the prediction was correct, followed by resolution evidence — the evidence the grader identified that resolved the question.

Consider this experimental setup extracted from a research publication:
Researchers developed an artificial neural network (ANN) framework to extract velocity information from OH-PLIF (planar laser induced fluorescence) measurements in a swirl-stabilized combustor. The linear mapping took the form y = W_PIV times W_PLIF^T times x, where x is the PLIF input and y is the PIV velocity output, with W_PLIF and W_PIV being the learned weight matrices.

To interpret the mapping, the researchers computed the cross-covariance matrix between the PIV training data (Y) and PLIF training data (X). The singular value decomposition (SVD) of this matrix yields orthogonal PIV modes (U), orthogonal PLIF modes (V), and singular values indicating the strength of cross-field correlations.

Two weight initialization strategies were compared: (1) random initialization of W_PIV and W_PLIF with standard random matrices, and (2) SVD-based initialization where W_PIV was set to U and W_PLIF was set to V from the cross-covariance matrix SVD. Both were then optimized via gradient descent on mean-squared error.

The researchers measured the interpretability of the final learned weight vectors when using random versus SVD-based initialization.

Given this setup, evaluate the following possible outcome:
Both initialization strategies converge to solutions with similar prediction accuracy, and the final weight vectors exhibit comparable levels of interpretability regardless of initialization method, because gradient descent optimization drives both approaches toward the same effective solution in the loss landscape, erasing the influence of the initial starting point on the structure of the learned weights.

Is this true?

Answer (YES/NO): NO